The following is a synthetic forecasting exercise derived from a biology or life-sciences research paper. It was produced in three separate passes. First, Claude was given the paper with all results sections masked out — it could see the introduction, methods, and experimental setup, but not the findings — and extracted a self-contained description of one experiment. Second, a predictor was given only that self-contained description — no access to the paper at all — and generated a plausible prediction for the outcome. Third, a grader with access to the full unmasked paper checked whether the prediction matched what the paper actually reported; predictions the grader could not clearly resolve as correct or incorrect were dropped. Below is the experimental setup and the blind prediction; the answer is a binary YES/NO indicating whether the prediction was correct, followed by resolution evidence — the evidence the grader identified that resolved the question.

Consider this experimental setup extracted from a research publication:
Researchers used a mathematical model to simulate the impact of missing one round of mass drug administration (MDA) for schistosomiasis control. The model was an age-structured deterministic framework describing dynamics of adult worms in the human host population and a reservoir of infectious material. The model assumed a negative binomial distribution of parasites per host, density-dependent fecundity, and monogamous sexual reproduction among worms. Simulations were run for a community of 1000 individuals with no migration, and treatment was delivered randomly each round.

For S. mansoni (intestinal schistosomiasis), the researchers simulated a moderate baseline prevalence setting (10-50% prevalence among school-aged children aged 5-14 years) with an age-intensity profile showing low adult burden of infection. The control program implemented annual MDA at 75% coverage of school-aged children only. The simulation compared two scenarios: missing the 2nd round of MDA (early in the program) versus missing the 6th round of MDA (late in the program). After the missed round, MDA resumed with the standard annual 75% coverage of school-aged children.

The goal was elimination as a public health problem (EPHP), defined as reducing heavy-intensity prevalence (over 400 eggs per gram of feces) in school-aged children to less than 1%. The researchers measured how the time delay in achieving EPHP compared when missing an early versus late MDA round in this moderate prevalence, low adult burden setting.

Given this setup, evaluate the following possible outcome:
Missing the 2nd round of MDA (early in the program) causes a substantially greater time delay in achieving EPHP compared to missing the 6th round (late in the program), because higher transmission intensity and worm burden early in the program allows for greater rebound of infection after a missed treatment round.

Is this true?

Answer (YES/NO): YES